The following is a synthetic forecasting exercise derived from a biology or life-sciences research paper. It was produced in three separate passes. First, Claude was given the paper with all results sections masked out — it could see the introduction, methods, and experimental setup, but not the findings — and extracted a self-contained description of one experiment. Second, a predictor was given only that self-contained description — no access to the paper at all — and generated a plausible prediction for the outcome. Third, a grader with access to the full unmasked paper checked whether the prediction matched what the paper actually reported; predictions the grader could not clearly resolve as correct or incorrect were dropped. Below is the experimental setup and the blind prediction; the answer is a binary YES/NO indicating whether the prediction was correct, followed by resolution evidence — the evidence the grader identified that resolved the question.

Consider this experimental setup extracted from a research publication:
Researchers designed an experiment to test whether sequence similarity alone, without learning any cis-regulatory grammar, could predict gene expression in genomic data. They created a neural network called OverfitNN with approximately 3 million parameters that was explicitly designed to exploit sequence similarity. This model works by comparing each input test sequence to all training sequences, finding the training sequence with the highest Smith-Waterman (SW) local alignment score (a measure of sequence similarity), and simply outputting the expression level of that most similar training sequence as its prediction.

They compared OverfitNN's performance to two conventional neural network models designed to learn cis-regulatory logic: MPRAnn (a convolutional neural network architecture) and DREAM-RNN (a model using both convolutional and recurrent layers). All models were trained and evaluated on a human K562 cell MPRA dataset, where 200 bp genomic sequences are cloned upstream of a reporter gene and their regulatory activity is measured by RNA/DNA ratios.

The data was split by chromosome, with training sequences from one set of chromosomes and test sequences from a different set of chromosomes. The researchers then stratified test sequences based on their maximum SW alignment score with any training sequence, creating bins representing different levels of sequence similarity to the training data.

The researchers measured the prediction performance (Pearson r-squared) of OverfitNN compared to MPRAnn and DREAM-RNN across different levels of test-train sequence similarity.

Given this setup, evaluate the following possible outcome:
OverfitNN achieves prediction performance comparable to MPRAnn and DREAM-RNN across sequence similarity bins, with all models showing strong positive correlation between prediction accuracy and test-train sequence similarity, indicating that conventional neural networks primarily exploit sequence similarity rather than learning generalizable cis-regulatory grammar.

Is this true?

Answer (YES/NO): NO